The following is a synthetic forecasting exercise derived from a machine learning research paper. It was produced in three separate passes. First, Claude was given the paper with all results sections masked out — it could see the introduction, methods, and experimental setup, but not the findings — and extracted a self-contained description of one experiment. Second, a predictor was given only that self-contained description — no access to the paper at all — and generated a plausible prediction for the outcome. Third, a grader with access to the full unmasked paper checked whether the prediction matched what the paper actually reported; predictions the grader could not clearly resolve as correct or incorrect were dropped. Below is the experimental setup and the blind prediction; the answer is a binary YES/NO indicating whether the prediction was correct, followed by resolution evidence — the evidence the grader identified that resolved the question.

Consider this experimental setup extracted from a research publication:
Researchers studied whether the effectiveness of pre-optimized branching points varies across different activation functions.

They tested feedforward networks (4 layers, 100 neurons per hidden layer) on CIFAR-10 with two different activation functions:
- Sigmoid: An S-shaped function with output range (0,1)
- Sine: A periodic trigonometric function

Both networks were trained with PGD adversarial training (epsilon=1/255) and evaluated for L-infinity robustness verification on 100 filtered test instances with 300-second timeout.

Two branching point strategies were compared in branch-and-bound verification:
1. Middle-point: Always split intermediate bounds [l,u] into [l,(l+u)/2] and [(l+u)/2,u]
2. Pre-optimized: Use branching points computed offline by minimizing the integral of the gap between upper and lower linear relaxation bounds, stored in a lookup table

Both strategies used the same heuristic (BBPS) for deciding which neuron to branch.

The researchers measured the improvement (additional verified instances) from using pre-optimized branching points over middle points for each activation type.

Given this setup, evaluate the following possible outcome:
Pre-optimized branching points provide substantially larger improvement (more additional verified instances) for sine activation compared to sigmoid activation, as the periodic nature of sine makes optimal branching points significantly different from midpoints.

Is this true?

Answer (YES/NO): YES